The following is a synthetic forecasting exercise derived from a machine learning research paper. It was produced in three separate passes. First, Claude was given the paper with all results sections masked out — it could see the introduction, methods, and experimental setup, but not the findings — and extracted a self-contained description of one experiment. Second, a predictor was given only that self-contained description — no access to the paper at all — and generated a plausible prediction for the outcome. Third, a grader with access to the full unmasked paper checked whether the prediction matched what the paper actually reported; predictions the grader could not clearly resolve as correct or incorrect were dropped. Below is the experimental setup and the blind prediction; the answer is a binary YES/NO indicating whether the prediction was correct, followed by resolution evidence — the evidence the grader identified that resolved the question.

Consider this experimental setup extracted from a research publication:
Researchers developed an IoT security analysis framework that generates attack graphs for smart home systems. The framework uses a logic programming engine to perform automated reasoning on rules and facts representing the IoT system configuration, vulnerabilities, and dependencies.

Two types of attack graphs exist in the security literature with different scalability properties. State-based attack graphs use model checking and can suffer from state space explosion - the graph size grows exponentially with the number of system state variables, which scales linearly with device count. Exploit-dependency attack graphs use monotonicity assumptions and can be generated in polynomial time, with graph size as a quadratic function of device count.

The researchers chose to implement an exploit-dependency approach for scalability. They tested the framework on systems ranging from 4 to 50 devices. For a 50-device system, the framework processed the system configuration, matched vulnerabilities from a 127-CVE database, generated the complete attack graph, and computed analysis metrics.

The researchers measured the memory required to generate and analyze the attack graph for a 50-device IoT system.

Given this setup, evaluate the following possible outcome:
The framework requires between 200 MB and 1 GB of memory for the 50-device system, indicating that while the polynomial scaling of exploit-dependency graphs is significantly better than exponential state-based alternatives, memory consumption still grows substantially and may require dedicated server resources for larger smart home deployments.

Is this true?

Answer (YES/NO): NO